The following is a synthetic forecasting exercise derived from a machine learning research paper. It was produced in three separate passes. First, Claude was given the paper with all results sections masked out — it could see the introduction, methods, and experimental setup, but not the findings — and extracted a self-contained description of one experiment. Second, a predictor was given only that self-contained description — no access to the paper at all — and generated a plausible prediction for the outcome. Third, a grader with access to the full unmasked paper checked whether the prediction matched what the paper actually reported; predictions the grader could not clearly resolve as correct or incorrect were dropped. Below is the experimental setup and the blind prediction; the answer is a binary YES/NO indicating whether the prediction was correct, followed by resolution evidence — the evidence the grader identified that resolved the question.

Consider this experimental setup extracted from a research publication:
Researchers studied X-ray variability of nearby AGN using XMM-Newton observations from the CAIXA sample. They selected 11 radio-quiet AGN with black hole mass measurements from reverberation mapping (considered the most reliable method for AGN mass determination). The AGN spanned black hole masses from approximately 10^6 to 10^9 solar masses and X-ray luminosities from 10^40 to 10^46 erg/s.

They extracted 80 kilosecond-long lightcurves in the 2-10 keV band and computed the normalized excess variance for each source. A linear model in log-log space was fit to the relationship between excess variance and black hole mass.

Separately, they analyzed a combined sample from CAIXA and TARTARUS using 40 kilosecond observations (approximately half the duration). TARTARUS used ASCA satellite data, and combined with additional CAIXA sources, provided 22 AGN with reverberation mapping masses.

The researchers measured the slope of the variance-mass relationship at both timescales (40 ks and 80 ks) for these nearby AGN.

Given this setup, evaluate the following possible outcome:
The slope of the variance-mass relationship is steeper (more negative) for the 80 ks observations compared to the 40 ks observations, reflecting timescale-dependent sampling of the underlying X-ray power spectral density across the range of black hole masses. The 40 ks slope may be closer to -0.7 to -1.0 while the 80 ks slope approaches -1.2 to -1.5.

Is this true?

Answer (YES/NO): NO